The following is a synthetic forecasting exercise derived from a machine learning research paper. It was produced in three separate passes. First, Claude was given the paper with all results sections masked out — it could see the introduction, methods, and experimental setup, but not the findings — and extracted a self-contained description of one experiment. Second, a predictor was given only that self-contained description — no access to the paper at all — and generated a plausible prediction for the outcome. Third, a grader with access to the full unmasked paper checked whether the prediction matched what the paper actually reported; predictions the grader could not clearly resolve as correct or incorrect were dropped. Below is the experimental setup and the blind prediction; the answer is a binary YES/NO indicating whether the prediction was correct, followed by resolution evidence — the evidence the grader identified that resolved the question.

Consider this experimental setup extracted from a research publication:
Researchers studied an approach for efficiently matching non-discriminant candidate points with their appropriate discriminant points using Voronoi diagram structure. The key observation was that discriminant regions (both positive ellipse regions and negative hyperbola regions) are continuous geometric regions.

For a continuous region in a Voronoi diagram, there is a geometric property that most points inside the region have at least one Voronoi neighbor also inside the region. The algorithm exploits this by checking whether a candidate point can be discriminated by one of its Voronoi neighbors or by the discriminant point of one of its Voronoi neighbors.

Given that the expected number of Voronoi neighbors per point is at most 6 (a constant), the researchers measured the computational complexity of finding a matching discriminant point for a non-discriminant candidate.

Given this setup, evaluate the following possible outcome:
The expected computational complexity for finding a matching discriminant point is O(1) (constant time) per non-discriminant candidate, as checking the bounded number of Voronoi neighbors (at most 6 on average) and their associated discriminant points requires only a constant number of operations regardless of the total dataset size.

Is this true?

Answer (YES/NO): YES